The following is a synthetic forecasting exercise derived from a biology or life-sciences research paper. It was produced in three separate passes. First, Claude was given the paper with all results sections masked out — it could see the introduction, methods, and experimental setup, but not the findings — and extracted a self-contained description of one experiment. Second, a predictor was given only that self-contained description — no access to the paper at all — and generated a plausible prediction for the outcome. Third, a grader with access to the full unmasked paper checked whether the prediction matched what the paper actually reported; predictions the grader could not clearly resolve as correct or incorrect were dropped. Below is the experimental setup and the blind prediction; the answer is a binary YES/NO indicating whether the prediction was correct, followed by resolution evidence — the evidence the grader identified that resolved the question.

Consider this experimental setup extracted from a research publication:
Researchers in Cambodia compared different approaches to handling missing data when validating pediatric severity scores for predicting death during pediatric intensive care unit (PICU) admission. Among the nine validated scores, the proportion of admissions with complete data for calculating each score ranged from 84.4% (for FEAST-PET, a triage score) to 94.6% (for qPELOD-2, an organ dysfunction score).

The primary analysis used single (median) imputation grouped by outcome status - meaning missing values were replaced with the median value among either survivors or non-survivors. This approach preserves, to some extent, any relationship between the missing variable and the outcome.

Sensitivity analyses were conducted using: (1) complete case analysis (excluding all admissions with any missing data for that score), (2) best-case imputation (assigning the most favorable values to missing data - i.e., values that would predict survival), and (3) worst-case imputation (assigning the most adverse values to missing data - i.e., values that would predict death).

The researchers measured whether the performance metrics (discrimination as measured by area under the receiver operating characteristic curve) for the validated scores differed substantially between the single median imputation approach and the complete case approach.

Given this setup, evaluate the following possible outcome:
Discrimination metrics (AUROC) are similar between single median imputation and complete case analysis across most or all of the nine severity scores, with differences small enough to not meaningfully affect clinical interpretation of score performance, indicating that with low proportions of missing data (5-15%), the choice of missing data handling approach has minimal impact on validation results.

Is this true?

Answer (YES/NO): YES